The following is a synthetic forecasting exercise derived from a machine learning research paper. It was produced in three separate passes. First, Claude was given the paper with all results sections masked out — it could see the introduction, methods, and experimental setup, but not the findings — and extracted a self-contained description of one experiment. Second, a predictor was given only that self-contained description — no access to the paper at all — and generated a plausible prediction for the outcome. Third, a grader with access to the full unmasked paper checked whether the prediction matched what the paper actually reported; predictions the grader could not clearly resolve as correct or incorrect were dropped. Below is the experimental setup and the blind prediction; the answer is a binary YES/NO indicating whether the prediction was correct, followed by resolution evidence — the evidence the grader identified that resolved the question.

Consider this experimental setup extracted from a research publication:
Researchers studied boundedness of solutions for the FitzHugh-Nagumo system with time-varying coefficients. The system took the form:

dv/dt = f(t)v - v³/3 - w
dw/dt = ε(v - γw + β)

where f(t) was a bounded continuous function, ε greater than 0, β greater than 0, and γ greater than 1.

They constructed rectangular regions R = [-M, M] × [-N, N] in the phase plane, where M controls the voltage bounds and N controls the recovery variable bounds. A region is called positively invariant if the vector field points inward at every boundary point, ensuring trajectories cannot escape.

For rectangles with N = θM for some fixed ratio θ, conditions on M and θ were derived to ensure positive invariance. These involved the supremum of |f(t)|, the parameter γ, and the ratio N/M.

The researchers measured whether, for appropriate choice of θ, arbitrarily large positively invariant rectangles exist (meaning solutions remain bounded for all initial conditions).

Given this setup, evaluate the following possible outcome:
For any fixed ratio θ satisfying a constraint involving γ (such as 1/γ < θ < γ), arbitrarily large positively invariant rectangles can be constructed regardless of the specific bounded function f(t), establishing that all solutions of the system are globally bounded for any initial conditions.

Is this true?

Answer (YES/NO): YES